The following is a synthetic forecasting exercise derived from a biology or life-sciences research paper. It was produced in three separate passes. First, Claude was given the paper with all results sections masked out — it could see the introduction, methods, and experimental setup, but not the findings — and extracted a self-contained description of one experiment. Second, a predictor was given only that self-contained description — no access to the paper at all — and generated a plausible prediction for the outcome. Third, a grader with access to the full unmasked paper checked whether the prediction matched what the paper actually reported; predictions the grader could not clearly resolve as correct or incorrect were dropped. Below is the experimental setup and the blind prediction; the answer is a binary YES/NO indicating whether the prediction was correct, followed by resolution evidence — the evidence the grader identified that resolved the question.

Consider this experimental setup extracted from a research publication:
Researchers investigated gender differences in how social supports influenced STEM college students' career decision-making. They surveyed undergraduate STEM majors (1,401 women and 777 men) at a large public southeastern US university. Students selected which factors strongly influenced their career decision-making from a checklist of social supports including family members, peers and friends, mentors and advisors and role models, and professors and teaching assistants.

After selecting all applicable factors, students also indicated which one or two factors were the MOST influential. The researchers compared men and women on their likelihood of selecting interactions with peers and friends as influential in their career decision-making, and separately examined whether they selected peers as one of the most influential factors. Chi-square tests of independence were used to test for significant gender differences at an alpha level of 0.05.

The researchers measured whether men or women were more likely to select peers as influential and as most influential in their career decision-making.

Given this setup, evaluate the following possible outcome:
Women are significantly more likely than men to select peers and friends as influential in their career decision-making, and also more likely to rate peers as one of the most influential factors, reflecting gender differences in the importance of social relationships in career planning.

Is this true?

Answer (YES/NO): NO